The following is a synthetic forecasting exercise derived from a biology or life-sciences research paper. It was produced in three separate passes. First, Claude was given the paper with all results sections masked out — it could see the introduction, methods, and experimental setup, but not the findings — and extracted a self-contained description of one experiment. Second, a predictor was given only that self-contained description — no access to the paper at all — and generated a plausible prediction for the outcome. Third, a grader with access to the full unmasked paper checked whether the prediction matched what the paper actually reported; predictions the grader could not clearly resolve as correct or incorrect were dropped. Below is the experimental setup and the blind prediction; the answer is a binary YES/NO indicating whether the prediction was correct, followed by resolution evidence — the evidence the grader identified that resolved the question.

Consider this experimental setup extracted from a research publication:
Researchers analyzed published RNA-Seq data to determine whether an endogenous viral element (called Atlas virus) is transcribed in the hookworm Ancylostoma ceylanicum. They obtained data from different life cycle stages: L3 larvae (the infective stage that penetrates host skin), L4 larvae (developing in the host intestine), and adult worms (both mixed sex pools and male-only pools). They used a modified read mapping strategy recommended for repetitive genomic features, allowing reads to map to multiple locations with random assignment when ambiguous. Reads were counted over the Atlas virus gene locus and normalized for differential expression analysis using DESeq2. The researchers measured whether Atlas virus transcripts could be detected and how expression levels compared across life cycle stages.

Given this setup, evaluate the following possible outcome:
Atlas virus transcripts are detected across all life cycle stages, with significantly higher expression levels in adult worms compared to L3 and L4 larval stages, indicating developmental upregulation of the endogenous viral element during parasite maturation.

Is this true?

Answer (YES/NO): NO